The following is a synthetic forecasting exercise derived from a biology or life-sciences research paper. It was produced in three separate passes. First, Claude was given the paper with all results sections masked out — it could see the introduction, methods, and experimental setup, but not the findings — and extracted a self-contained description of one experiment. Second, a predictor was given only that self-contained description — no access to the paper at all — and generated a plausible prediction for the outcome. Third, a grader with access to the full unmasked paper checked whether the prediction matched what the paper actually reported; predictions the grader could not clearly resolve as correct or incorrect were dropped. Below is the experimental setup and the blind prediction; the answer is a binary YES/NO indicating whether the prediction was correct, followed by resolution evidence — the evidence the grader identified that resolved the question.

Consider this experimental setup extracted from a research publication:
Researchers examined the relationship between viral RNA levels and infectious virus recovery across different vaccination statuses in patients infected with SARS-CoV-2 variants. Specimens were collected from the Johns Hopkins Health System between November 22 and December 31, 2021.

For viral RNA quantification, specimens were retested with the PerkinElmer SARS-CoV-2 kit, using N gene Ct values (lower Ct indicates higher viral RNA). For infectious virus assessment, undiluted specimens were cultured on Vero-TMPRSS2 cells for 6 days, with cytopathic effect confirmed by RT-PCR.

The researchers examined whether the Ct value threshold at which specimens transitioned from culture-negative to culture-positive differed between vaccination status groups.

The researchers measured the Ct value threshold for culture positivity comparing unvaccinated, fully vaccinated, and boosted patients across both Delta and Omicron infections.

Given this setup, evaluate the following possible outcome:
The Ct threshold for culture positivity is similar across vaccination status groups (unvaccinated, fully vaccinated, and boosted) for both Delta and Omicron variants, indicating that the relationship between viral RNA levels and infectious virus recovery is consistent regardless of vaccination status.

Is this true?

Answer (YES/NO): YES